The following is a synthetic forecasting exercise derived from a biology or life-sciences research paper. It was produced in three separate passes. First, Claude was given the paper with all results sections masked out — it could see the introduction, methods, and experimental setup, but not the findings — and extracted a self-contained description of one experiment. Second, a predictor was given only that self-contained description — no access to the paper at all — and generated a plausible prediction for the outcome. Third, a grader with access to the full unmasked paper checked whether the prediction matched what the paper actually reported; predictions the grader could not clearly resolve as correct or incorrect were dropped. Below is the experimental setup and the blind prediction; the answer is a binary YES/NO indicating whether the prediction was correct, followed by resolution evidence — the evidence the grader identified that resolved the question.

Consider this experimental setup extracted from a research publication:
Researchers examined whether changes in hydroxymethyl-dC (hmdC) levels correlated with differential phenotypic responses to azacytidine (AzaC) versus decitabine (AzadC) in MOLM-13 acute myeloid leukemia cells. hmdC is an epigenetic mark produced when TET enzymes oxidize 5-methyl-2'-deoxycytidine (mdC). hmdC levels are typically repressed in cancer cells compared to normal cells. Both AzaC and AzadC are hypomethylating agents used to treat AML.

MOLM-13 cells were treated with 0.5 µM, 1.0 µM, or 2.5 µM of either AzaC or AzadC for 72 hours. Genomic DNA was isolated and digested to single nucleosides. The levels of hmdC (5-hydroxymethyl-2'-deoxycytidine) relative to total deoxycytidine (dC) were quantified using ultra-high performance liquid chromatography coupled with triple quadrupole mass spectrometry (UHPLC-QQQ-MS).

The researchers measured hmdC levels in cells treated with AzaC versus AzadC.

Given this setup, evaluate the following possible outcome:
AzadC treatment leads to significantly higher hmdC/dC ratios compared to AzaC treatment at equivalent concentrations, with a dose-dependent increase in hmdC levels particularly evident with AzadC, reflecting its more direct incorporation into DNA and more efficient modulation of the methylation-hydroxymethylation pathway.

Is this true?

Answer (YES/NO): YES